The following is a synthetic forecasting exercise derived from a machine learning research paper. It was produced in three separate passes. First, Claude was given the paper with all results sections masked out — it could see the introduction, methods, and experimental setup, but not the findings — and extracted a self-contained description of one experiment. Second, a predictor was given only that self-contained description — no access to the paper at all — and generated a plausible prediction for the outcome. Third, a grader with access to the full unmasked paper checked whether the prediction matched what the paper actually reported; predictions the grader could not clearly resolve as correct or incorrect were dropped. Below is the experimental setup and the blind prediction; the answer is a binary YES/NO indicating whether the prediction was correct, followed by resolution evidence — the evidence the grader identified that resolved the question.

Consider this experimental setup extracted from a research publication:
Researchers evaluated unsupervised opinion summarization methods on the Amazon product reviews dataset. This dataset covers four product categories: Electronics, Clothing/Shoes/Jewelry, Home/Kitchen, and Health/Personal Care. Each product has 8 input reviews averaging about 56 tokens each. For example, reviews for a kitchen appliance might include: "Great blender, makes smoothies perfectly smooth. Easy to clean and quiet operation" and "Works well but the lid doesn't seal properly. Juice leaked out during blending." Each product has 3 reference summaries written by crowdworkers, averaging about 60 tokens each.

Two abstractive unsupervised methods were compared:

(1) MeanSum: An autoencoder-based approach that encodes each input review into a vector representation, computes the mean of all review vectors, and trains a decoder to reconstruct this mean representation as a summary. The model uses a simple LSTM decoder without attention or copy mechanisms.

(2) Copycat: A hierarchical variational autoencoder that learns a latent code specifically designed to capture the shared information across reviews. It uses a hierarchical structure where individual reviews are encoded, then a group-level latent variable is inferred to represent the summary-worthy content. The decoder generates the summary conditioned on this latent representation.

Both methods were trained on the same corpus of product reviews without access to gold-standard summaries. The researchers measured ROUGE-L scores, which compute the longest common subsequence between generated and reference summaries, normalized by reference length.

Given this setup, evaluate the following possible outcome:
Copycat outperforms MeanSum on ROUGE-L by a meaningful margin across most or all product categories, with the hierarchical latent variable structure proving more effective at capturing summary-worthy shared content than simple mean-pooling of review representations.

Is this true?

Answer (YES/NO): NO